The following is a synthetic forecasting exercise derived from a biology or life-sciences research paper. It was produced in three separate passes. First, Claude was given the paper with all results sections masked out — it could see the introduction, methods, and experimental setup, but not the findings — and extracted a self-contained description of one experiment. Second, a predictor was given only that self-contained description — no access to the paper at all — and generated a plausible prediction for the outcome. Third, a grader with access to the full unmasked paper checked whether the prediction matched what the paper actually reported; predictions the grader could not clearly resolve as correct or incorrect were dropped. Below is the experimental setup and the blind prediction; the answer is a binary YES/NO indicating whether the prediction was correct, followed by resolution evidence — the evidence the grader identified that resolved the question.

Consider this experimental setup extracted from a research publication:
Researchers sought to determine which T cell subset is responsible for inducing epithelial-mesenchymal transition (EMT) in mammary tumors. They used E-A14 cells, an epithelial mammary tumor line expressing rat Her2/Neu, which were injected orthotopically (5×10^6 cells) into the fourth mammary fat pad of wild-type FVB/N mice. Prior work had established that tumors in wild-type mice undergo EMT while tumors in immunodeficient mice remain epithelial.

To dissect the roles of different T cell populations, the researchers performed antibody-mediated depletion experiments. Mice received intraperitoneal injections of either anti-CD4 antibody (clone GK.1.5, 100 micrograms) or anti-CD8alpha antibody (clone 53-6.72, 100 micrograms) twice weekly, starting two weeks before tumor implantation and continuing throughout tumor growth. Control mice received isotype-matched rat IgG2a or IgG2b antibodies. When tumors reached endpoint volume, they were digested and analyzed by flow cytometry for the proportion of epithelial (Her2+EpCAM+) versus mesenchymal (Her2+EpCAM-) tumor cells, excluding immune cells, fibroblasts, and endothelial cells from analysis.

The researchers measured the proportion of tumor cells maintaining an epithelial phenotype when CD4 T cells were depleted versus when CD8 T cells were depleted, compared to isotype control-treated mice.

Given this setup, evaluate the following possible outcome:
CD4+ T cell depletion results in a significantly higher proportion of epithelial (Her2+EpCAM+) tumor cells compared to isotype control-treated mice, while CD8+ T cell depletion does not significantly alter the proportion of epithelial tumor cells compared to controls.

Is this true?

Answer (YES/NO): YES